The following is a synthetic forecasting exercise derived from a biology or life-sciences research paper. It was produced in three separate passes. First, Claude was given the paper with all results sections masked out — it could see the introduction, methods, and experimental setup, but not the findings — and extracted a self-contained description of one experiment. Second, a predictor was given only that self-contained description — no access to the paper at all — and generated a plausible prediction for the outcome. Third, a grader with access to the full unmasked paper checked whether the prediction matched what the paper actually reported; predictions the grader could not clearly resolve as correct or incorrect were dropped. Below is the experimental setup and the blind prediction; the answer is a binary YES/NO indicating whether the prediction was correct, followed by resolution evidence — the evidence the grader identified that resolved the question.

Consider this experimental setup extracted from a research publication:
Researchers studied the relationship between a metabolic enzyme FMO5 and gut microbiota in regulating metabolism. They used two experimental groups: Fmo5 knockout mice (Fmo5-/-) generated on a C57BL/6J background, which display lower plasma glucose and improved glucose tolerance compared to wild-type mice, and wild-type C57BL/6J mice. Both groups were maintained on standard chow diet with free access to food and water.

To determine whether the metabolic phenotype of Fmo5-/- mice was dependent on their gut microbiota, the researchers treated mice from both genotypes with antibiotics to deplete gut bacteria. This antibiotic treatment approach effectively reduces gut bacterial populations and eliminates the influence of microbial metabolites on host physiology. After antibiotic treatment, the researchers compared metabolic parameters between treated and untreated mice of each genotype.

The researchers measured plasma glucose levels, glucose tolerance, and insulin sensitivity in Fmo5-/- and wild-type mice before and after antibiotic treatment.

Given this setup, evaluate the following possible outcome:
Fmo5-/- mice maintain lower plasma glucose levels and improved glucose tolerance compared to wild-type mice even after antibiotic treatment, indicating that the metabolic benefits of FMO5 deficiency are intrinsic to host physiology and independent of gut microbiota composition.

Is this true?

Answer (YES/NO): YES